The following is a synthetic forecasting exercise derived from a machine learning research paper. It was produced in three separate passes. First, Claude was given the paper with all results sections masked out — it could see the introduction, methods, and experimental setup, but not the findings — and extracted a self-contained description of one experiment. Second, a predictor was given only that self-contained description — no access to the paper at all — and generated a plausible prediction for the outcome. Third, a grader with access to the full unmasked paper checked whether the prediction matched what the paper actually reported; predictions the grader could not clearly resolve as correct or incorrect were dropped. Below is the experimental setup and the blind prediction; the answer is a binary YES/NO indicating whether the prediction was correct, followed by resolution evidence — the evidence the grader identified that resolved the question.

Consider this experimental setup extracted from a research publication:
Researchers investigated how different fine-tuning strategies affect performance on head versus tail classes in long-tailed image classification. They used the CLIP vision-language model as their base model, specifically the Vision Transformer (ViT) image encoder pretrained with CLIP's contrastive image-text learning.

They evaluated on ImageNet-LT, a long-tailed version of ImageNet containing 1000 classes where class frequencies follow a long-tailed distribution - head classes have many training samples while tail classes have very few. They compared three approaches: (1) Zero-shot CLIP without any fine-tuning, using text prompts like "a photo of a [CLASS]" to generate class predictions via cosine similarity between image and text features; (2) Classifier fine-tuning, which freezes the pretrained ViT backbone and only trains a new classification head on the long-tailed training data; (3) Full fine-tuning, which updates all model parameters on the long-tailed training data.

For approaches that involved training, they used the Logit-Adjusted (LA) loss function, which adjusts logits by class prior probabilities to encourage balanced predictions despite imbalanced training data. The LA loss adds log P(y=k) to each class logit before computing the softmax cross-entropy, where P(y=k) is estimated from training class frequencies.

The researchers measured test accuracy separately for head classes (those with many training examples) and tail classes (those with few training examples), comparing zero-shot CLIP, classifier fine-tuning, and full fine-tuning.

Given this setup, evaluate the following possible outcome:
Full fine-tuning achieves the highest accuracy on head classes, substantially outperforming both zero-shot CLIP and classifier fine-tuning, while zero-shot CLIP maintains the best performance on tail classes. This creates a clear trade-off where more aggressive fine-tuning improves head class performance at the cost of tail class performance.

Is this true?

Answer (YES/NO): YES